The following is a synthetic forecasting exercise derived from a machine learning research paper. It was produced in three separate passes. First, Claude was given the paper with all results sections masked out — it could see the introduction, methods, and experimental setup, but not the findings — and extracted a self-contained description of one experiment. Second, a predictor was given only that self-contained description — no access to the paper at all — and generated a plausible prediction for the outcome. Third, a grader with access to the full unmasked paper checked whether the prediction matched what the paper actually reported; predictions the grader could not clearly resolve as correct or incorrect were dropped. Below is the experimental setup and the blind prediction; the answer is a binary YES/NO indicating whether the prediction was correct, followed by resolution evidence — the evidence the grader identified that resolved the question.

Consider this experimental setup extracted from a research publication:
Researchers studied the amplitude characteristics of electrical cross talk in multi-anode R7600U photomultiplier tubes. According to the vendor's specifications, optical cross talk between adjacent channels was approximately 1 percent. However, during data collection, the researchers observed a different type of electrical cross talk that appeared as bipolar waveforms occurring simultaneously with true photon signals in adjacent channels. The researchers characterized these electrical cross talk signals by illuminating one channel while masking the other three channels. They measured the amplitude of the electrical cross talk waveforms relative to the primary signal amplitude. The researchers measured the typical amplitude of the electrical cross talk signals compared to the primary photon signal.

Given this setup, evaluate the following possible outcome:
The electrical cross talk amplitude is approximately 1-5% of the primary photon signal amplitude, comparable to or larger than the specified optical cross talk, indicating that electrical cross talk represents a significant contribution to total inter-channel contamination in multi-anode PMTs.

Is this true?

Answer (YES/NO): NO